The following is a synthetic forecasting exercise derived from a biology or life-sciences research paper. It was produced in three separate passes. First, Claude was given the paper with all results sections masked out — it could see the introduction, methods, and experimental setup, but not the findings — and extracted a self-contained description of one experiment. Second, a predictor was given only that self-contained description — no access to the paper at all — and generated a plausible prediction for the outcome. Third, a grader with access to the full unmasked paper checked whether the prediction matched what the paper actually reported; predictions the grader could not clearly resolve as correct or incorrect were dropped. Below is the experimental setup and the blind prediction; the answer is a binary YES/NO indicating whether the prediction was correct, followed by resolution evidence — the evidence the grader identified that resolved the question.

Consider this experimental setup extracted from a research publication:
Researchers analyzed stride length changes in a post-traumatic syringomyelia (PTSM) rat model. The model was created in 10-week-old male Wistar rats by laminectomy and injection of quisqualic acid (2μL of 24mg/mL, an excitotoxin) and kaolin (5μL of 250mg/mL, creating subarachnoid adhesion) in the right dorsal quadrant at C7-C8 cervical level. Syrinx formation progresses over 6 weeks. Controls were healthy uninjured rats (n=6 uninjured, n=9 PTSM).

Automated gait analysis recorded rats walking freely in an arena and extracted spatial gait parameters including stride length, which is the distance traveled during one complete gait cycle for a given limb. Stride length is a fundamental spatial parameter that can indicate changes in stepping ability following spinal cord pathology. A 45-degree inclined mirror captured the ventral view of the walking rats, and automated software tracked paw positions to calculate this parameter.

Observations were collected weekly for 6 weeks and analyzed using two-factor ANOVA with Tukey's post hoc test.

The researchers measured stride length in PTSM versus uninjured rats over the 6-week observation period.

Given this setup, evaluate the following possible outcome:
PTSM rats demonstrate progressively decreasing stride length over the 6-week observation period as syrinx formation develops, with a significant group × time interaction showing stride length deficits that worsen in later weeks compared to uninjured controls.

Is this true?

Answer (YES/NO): NO